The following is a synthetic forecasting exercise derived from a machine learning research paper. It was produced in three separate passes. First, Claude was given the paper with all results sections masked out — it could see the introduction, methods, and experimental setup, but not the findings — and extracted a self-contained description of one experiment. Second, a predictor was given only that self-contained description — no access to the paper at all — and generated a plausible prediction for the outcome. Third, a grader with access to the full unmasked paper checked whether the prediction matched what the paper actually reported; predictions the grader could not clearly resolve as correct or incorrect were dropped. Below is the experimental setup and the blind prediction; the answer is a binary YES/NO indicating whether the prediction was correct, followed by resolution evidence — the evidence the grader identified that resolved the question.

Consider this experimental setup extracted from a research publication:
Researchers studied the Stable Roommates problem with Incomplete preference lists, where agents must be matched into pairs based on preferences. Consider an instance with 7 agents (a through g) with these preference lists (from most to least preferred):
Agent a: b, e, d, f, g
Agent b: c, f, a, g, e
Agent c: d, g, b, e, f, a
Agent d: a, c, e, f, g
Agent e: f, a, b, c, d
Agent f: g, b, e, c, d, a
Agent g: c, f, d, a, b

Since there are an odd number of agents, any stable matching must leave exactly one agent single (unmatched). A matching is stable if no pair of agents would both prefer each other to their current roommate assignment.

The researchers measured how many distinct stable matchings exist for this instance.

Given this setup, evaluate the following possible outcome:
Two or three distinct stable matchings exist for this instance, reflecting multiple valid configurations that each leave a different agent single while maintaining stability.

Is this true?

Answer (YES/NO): NO